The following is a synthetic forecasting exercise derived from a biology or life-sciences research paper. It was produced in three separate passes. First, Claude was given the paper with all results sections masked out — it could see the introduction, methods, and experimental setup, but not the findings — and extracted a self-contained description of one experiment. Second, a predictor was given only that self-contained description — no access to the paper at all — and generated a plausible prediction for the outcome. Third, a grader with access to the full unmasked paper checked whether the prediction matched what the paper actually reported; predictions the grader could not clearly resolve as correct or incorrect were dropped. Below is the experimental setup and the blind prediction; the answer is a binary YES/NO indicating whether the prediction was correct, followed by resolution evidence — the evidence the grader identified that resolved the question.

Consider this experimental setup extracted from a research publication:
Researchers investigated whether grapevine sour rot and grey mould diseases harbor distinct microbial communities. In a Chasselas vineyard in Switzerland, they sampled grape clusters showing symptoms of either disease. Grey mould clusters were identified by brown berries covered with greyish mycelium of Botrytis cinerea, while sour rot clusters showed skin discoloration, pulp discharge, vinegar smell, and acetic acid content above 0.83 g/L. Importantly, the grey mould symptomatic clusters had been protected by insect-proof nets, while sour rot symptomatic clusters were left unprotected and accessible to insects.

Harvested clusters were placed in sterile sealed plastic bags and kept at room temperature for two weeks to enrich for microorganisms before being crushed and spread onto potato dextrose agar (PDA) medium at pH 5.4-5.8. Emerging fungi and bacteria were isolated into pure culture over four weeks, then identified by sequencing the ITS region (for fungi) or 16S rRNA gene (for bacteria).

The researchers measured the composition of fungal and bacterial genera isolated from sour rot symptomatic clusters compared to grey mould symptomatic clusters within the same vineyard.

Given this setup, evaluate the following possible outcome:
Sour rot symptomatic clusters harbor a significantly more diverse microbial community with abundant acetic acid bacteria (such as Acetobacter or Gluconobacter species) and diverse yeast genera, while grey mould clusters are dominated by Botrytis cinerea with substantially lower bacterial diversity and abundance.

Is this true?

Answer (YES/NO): NO